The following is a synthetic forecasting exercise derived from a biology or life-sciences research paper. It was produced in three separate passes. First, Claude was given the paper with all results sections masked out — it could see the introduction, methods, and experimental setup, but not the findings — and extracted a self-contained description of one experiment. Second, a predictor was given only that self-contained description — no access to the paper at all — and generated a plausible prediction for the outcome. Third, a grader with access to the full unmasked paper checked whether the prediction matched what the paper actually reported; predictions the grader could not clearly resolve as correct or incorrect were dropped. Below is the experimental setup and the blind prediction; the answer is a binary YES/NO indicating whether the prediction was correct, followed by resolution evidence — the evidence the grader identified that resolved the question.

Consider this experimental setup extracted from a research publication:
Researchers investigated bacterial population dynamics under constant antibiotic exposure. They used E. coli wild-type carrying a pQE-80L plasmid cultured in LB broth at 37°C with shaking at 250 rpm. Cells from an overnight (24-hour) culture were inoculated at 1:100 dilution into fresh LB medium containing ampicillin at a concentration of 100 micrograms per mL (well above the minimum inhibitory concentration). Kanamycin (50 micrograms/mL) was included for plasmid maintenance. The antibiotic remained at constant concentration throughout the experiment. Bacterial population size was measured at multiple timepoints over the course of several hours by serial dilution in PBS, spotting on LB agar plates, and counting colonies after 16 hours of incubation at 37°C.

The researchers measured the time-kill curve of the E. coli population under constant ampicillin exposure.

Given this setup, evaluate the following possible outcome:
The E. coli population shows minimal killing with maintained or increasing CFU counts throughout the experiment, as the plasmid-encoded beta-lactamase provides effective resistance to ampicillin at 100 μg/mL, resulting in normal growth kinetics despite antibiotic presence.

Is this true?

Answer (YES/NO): NO